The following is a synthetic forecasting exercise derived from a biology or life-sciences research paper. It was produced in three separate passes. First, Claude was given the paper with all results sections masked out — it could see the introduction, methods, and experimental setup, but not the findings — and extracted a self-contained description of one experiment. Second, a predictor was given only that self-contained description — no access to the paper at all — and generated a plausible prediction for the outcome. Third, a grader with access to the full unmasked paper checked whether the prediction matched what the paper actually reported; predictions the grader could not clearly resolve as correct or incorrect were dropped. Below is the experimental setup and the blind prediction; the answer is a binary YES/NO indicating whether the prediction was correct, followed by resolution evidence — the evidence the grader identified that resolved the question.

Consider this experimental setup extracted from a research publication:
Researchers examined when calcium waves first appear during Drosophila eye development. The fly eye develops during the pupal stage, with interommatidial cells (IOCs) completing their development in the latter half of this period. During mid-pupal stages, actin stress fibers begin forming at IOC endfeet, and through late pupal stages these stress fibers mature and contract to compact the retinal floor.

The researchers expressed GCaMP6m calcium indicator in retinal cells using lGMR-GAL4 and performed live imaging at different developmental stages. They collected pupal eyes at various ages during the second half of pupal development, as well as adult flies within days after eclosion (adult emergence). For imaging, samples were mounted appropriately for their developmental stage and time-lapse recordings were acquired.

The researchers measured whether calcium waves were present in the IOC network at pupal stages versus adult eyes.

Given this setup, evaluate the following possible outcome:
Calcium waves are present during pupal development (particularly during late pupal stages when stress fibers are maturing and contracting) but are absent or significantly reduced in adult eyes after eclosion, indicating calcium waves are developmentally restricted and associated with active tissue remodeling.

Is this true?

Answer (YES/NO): NO